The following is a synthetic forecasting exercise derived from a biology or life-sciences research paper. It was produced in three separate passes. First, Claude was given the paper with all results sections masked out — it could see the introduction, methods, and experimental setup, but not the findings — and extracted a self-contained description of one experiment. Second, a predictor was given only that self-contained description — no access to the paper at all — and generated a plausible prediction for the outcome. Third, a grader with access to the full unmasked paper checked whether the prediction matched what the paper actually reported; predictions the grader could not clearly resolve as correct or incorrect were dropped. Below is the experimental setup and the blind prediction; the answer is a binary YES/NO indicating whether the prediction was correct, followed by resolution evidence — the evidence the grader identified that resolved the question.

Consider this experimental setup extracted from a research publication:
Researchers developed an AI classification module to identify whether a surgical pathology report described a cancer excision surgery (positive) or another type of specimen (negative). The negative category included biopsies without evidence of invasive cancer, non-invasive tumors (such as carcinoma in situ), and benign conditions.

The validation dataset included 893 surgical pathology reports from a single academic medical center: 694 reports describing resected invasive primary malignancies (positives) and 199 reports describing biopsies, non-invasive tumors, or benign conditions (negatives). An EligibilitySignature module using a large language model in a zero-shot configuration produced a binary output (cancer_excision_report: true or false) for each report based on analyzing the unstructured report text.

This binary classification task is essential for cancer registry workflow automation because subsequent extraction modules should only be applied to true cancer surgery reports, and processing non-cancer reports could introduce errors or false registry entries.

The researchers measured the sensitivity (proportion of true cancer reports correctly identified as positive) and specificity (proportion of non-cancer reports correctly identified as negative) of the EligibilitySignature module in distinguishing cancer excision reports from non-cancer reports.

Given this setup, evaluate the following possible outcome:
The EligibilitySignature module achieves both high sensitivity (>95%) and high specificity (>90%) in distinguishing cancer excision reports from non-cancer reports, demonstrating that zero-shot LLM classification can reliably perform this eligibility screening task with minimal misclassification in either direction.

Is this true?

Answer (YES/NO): NO